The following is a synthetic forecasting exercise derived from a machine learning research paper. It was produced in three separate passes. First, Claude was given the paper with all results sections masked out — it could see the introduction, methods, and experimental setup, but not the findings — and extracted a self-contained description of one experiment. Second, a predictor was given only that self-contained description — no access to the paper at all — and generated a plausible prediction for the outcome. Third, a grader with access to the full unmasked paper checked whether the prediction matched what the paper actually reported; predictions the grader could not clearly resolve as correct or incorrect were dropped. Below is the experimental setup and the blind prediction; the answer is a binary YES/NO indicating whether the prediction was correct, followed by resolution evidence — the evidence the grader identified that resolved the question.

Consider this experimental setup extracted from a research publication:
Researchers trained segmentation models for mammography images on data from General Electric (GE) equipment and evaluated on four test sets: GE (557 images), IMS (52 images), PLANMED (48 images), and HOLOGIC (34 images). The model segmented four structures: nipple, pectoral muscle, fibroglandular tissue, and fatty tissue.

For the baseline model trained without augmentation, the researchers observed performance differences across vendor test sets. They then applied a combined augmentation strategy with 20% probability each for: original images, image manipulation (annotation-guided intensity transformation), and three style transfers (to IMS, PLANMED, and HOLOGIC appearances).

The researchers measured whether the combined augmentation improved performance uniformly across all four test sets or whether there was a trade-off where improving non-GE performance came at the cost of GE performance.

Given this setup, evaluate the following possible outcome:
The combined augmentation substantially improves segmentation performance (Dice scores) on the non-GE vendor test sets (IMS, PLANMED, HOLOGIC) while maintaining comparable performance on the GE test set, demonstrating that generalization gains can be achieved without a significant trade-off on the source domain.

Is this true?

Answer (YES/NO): YES